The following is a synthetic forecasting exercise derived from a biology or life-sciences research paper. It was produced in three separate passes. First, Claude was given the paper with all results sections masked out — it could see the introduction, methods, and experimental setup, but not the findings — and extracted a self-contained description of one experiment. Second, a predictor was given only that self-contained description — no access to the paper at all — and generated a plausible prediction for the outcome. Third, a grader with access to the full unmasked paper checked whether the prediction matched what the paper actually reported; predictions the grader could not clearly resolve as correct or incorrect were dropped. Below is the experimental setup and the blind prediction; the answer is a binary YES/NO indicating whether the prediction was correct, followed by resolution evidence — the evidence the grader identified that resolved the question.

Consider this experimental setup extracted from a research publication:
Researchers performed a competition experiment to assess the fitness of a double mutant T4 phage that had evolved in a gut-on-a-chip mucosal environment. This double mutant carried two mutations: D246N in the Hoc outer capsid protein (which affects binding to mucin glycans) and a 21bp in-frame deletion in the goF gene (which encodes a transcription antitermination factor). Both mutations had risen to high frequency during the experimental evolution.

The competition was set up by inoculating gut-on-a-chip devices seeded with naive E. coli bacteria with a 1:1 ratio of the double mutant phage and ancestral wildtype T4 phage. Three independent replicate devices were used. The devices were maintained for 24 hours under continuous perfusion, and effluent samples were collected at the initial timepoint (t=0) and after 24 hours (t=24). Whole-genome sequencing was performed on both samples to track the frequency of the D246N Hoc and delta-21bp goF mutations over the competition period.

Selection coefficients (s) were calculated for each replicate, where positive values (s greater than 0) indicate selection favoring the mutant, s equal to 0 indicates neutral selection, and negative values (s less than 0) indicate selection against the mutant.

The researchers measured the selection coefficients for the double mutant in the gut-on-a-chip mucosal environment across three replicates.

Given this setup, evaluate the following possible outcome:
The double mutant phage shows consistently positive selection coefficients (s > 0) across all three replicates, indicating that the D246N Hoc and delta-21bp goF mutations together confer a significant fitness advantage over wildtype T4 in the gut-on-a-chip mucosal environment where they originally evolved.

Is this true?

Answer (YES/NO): NO